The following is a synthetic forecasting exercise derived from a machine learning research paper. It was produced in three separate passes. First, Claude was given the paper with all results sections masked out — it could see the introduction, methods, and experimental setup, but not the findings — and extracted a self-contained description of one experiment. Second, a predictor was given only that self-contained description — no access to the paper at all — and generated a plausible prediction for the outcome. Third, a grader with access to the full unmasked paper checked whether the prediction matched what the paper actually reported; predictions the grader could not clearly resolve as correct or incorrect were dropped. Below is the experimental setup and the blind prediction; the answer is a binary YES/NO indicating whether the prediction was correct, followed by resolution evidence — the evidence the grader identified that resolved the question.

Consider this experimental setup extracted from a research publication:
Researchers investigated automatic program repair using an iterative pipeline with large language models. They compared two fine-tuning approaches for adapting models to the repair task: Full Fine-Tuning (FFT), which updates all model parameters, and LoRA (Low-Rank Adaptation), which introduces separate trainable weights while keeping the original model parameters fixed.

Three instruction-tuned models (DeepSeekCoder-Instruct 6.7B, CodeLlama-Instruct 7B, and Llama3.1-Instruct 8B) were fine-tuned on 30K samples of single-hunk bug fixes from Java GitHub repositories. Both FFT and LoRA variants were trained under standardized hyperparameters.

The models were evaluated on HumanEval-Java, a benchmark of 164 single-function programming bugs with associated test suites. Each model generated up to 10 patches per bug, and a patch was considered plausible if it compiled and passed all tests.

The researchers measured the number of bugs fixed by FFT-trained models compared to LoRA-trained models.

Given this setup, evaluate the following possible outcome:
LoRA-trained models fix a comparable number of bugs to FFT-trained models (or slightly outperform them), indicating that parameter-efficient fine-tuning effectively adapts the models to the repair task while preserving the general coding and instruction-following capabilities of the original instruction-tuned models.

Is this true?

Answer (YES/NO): YES